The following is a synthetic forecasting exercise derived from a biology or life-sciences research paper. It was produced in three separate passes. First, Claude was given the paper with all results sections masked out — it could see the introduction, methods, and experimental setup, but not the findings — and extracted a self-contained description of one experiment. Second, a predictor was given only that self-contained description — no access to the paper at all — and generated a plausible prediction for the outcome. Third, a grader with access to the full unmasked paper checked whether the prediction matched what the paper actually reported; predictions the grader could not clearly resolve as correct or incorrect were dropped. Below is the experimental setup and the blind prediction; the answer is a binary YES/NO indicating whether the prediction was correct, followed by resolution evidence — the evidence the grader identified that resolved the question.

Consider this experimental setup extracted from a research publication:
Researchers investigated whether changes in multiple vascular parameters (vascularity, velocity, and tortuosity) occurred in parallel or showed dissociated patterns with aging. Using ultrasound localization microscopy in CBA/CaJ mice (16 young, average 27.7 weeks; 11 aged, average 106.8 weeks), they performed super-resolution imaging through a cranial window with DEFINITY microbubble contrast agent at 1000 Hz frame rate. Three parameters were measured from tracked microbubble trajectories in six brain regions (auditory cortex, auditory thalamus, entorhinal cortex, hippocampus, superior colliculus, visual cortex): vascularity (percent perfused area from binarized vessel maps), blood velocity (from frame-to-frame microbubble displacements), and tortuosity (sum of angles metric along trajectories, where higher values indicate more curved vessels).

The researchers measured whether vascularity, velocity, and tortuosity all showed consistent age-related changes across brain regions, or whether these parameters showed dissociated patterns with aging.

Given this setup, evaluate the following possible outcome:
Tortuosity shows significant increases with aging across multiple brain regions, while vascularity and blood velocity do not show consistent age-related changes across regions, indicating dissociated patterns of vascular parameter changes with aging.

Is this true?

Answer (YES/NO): NO